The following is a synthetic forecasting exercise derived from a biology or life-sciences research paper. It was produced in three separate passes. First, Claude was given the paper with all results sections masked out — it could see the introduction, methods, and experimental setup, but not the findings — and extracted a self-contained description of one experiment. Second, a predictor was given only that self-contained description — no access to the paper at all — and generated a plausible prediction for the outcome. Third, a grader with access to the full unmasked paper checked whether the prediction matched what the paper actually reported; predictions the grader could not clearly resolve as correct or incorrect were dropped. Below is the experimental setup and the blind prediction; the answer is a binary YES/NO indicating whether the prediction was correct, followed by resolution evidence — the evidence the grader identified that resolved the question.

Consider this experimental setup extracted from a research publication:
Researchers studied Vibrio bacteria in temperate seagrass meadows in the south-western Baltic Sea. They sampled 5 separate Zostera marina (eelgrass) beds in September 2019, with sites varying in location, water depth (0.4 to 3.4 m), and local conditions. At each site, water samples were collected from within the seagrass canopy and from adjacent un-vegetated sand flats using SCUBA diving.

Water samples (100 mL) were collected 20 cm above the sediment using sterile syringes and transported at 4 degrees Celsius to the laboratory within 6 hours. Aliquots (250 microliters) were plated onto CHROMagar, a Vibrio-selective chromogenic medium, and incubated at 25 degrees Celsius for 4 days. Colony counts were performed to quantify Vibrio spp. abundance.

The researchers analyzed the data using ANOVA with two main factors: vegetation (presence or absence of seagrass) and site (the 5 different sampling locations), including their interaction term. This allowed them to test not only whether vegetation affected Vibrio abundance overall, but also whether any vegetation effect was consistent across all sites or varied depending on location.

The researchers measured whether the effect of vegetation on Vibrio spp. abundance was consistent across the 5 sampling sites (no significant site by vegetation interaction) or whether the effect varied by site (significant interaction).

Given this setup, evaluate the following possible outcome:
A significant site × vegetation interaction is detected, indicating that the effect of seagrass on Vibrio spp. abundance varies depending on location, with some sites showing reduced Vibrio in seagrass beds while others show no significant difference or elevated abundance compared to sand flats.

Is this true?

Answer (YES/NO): YES